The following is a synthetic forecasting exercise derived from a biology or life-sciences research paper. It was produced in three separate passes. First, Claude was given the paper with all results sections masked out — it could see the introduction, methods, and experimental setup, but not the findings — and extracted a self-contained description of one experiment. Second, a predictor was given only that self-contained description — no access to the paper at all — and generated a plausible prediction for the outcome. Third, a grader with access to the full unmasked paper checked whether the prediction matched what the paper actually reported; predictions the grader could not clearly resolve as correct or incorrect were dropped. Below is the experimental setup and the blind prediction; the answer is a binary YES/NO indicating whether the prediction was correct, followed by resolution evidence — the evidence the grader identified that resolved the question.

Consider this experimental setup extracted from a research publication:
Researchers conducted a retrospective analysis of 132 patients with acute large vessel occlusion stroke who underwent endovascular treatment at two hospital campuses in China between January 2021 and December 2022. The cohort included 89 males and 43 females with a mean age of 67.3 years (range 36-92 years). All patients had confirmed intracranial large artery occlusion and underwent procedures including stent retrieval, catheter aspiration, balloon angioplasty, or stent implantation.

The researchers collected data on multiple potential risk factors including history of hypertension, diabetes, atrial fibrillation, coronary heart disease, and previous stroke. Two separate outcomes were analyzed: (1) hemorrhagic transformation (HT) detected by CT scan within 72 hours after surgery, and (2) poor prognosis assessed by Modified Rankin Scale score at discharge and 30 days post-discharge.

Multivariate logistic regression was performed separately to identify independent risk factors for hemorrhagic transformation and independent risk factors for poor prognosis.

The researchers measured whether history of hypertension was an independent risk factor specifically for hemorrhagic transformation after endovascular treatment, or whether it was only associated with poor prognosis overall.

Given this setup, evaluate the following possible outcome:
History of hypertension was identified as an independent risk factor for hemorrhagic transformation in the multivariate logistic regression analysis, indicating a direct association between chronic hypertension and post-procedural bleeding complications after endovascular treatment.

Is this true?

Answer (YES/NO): NO